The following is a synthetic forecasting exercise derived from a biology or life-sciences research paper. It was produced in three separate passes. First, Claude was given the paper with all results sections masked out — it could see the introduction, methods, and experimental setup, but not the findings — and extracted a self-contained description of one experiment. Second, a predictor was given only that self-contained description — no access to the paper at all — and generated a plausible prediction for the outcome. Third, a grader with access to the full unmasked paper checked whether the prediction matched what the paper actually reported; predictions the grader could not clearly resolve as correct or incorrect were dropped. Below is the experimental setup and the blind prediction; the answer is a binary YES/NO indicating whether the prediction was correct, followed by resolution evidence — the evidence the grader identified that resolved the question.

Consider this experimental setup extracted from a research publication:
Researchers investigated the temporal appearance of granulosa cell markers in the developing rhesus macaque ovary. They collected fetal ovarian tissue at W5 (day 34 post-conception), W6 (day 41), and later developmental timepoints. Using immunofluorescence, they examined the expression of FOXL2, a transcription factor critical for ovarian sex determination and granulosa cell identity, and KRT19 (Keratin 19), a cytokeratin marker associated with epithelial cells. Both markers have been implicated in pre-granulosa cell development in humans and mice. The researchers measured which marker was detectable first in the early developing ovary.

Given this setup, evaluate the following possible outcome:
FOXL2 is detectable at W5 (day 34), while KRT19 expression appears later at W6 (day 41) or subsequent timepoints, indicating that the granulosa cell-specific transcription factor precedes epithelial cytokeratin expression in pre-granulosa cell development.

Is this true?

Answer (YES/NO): NO